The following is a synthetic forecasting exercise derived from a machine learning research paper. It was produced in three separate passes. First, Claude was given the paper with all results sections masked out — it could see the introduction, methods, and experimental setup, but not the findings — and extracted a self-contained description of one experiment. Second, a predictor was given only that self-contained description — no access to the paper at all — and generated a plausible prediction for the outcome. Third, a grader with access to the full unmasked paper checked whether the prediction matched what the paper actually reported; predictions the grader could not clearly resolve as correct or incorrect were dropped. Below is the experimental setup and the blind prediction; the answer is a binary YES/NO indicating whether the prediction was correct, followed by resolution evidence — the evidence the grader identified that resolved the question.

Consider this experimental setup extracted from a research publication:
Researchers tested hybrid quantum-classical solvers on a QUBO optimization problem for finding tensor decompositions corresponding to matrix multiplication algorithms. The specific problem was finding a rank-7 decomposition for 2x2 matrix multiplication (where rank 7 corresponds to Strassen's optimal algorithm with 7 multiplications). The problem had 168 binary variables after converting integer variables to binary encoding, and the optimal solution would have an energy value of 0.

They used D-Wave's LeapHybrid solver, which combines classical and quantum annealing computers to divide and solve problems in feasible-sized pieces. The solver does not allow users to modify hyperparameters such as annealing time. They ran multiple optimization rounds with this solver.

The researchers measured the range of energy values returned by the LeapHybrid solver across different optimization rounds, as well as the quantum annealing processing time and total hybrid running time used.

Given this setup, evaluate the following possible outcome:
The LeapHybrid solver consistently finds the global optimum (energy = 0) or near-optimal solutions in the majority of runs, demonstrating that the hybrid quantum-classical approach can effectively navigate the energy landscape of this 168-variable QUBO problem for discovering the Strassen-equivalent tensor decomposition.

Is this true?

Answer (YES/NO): NO